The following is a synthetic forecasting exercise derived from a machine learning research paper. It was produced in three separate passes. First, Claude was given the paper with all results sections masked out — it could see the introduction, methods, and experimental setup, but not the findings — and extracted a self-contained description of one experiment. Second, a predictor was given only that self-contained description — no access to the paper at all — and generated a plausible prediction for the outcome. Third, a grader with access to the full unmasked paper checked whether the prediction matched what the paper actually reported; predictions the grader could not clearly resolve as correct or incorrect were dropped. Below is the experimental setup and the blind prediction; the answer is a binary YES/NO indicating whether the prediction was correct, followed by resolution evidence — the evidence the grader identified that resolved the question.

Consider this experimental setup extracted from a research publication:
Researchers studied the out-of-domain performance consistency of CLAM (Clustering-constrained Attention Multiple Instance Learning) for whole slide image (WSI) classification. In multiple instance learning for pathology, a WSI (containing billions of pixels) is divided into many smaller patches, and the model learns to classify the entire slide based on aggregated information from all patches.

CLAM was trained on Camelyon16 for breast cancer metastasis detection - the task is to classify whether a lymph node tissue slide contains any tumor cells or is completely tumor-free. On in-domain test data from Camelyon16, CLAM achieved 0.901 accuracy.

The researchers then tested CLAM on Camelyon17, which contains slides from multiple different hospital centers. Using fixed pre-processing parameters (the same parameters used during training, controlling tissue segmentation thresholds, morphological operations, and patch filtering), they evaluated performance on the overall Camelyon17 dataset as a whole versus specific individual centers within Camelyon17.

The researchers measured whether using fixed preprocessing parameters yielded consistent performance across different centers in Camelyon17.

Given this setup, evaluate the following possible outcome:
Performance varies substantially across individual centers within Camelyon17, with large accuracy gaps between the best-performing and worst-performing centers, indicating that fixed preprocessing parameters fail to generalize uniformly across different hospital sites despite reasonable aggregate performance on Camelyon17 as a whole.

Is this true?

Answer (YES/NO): YES